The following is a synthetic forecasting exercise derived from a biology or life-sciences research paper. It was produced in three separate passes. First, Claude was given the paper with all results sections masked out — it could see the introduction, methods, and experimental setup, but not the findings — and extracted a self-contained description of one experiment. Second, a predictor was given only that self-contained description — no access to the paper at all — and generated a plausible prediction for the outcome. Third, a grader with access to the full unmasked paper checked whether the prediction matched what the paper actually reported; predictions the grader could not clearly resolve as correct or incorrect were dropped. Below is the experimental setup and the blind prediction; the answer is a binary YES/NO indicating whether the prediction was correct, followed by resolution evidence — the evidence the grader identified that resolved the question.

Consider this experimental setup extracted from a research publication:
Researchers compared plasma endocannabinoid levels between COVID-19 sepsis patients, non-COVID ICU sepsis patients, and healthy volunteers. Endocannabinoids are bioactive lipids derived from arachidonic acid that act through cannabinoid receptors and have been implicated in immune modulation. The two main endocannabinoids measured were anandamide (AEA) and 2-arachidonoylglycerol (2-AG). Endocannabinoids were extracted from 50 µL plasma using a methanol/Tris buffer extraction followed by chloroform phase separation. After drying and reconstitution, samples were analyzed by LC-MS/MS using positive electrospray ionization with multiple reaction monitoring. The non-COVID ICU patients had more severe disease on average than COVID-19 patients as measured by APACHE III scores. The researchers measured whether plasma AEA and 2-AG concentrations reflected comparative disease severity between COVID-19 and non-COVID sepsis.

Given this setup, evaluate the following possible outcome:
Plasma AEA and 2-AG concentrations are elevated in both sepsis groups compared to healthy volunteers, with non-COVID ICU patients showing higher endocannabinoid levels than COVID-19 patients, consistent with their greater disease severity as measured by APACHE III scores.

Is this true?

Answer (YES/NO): YES